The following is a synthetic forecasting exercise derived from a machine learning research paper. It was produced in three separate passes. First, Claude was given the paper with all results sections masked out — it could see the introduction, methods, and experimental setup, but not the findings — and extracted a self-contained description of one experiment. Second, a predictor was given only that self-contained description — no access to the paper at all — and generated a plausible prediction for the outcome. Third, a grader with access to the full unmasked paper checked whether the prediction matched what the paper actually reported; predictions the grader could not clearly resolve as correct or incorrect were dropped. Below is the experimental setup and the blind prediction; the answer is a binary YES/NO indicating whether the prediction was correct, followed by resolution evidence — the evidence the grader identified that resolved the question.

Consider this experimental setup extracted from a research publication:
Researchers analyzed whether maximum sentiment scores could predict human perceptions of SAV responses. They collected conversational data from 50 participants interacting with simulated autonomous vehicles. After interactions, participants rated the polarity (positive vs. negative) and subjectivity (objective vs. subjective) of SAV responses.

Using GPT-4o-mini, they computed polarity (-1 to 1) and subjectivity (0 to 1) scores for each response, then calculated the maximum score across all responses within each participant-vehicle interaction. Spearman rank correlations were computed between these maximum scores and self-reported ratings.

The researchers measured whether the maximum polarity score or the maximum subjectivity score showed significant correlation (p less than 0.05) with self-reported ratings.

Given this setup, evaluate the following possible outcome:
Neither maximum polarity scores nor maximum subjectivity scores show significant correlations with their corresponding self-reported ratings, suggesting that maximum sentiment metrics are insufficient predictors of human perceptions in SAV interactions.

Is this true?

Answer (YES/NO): NO